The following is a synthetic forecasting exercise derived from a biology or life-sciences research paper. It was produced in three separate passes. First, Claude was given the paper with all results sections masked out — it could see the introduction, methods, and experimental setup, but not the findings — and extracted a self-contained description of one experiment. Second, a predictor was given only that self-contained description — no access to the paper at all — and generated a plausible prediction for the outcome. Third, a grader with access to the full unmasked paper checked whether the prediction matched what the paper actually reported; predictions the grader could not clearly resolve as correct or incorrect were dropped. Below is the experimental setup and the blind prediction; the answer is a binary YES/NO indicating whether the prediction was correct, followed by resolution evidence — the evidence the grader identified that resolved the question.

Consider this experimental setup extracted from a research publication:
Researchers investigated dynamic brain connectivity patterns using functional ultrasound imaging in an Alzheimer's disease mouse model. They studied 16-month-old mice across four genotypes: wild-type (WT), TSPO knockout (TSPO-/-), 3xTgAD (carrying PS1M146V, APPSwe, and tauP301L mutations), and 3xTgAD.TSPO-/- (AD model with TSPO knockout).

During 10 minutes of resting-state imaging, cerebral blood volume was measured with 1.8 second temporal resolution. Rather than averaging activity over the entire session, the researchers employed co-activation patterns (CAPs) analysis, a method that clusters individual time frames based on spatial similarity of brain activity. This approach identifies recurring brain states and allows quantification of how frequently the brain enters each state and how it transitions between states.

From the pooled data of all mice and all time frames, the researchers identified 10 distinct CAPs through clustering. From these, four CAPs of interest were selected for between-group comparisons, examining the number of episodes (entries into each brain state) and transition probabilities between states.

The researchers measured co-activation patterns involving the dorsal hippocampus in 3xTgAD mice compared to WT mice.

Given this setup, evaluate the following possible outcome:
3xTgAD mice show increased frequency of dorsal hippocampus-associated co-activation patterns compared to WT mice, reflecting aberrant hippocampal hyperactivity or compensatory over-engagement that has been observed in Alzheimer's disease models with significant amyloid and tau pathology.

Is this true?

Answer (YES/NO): NO